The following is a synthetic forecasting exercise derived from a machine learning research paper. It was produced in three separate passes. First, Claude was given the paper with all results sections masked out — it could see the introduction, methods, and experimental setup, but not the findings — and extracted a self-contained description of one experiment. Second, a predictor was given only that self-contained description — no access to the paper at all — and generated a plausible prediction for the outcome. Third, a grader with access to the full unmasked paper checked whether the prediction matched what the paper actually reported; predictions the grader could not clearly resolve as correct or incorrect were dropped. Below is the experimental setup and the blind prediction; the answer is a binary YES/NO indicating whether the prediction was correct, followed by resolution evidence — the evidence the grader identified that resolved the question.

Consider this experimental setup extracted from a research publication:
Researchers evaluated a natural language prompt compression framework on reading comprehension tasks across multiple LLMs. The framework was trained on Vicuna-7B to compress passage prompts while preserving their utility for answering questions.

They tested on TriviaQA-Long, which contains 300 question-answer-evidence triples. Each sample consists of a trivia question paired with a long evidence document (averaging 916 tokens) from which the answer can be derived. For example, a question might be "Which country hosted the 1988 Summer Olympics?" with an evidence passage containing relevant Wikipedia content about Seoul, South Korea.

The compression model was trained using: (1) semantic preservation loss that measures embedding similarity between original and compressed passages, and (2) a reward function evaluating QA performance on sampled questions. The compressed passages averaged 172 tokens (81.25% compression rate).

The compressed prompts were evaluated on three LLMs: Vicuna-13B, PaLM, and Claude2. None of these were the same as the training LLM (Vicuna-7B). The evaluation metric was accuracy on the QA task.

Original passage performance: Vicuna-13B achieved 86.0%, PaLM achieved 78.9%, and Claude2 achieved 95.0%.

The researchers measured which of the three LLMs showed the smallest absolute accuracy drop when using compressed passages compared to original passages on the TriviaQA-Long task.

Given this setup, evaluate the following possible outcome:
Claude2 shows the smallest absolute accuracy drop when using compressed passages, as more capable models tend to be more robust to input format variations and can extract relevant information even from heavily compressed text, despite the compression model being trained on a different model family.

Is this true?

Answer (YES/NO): NO